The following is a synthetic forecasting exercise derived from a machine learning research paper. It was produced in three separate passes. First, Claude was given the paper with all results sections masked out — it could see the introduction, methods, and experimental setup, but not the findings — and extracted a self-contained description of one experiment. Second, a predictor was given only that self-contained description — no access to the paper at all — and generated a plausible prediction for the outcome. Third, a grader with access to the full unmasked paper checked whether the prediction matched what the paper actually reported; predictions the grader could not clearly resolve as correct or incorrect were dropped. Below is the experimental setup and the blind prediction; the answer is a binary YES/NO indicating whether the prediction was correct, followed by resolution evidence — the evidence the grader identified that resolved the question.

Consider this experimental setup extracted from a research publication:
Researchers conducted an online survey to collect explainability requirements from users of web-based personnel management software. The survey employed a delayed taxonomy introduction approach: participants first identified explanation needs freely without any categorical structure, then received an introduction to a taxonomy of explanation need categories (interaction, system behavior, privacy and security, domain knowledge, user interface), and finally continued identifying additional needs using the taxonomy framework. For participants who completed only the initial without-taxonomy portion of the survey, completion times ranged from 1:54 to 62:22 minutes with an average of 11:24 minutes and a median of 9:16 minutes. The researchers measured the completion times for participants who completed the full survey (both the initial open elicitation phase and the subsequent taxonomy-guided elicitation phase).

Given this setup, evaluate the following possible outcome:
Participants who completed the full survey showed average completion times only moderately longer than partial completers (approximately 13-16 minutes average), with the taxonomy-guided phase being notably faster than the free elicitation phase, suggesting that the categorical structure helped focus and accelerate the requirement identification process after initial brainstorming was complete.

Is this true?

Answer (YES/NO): YES